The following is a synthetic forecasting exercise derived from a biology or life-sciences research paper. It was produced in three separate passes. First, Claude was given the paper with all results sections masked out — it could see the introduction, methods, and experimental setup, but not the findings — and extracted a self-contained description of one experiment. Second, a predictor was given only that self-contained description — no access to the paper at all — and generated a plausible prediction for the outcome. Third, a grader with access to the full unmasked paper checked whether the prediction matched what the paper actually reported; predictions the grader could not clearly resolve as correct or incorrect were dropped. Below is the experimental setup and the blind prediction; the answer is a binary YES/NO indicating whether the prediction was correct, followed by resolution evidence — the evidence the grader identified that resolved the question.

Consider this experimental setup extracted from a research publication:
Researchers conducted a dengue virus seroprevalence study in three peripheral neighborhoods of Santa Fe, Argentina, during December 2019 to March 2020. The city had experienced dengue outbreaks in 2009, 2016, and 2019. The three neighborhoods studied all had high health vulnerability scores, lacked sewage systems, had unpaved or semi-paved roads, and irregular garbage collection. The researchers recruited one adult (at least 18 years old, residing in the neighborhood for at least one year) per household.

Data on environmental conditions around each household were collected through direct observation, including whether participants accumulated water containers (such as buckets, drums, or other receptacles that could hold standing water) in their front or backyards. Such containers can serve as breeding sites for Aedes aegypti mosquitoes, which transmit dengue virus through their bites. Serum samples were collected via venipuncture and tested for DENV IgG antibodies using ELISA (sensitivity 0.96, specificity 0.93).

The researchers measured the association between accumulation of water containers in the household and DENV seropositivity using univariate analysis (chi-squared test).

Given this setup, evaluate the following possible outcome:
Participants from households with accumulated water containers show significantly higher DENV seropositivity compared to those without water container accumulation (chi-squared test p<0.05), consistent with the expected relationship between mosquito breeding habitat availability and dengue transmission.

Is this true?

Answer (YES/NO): NO